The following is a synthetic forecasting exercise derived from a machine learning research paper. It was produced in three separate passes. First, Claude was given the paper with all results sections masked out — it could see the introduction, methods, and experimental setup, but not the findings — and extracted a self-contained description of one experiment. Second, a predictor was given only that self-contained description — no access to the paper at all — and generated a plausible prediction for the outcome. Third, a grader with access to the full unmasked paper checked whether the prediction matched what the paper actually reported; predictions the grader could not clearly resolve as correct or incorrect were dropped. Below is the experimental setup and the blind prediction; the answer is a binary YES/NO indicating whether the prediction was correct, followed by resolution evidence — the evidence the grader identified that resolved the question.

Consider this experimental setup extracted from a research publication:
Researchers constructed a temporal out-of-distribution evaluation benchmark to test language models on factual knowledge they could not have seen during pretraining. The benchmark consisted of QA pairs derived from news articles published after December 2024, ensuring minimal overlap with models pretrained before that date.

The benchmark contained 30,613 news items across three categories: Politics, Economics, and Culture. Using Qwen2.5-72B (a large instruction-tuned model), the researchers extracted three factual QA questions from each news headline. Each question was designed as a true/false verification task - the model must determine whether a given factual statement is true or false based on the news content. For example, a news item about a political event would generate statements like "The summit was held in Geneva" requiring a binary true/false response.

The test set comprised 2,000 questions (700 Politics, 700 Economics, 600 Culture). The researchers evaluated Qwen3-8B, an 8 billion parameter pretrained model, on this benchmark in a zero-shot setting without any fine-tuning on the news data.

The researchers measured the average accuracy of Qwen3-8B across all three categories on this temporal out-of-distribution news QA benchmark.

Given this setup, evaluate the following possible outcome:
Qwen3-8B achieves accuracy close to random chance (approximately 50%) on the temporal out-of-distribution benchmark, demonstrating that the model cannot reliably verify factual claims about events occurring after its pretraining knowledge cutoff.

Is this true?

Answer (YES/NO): NO